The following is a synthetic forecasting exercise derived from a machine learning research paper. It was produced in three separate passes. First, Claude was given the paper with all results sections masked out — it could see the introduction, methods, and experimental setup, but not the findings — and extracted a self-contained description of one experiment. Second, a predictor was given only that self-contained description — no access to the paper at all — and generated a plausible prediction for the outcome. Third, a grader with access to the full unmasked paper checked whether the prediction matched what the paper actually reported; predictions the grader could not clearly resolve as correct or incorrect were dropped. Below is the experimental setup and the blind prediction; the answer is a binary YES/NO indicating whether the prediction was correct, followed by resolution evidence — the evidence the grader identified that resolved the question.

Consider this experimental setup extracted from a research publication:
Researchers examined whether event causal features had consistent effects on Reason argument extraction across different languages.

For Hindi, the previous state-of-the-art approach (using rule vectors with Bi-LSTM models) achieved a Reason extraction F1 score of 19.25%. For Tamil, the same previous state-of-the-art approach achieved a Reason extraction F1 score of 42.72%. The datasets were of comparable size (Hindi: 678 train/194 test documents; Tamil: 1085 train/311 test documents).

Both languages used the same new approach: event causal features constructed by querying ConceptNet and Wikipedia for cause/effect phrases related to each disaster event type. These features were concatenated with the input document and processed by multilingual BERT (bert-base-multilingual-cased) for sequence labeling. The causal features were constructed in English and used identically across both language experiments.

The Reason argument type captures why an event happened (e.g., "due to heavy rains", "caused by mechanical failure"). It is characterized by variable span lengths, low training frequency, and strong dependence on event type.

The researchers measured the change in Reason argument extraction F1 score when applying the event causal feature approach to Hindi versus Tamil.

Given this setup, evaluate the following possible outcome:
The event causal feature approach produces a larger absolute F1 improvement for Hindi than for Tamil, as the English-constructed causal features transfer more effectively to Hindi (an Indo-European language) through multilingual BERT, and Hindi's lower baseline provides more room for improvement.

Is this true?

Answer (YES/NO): NO